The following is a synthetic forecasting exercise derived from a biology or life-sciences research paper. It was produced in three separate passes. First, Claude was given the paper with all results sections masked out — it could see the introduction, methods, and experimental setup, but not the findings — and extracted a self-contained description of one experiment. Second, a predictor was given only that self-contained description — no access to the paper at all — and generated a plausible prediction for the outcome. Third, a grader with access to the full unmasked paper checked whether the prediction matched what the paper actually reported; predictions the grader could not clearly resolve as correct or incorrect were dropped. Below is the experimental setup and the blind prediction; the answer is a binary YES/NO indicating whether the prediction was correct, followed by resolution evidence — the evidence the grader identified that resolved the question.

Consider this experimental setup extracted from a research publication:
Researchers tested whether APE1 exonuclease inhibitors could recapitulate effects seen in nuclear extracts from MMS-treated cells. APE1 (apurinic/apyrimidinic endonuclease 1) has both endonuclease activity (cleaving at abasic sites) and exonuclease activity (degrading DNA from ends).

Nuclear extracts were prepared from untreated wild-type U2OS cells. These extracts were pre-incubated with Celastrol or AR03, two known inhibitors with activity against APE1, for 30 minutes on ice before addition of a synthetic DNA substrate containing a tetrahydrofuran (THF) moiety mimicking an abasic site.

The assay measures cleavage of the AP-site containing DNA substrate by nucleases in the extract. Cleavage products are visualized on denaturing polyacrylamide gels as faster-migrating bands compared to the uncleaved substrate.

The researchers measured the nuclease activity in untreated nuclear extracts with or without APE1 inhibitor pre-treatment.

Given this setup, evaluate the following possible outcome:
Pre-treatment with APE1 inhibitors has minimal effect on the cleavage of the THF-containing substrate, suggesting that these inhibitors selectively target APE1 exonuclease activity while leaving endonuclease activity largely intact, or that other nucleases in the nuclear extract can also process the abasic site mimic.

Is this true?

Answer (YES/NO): NO